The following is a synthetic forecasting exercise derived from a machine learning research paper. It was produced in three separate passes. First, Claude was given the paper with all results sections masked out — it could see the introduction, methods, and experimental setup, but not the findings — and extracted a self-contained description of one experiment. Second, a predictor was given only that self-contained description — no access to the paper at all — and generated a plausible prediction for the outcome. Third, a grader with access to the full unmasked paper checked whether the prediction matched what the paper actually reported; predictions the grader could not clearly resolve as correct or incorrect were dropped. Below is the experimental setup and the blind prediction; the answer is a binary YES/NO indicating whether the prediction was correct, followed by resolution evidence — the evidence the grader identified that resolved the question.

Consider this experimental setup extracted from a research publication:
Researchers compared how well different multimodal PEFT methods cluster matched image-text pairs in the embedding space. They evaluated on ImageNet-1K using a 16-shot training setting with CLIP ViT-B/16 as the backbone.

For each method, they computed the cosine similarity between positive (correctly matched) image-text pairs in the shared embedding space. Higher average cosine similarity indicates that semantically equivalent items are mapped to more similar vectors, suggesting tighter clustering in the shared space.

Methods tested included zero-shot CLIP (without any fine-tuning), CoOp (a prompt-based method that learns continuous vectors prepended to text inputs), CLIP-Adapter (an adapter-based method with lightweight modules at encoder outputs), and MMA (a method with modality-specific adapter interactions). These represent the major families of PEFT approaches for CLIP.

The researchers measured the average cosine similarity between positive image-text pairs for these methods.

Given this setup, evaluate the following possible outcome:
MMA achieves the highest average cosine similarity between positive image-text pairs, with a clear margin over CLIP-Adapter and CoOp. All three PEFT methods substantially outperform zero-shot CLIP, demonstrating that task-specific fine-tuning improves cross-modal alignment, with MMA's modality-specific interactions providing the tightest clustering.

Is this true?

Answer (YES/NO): NO